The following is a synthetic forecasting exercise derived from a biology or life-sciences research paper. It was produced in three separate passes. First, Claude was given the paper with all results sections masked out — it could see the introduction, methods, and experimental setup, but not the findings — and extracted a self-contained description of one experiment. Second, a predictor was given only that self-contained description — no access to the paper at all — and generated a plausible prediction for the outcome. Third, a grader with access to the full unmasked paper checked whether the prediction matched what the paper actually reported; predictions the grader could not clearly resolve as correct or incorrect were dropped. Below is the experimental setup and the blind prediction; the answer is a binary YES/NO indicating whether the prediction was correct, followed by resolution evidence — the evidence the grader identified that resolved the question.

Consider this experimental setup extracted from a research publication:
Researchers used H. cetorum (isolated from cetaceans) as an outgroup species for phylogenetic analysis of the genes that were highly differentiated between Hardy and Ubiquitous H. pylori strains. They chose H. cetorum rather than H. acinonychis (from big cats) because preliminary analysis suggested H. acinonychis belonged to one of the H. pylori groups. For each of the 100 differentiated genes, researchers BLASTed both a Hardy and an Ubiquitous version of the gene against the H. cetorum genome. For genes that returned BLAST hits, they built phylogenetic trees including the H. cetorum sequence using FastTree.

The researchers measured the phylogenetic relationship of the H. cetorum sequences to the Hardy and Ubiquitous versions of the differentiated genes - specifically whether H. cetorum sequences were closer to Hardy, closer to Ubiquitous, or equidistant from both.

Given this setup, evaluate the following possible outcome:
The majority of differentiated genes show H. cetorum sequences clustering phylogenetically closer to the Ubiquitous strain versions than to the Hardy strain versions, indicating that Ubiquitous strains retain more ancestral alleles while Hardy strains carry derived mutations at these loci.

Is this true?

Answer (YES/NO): NO